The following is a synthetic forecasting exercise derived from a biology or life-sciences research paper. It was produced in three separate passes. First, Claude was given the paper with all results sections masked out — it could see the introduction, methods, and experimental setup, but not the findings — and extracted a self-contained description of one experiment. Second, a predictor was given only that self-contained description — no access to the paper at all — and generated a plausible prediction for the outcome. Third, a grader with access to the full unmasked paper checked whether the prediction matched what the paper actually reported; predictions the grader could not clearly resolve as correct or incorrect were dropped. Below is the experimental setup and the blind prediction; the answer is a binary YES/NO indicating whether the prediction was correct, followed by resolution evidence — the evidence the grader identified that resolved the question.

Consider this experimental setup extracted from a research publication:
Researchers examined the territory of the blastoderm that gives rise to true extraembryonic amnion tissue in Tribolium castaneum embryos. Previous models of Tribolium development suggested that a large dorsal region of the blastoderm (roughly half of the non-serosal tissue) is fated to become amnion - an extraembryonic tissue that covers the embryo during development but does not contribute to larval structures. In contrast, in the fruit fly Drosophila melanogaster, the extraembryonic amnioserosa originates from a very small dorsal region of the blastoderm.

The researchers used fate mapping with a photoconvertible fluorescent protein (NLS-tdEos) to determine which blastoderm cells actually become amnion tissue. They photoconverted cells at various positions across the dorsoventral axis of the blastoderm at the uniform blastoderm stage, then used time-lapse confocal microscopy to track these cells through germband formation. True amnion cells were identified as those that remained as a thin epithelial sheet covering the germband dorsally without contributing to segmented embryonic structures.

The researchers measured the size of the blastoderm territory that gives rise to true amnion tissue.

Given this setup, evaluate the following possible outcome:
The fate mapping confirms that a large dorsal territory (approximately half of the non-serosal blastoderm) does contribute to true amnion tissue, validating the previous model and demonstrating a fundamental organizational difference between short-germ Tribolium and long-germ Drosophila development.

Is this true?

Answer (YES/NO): NO